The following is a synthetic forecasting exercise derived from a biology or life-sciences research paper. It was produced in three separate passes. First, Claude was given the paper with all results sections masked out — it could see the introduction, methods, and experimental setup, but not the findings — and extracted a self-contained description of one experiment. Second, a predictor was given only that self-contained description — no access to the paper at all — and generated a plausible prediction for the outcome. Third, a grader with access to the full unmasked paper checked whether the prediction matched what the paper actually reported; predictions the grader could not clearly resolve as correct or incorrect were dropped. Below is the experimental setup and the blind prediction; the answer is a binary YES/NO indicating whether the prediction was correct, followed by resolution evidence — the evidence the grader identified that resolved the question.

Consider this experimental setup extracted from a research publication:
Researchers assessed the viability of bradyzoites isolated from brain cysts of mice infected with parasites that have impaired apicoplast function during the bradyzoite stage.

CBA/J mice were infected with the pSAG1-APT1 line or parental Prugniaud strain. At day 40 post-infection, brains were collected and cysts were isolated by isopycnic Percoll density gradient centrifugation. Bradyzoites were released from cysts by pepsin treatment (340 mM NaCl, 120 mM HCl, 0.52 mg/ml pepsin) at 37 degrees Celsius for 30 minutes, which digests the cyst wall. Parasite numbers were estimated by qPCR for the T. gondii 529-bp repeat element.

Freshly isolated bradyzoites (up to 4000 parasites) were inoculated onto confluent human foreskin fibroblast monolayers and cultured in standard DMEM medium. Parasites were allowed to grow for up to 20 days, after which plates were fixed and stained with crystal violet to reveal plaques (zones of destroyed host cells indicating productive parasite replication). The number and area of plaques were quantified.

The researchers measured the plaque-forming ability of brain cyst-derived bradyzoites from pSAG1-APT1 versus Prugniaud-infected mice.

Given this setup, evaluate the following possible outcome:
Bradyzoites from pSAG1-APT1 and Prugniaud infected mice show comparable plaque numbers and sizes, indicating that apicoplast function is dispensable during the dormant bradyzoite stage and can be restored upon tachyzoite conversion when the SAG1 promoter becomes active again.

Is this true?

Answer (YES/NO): NO